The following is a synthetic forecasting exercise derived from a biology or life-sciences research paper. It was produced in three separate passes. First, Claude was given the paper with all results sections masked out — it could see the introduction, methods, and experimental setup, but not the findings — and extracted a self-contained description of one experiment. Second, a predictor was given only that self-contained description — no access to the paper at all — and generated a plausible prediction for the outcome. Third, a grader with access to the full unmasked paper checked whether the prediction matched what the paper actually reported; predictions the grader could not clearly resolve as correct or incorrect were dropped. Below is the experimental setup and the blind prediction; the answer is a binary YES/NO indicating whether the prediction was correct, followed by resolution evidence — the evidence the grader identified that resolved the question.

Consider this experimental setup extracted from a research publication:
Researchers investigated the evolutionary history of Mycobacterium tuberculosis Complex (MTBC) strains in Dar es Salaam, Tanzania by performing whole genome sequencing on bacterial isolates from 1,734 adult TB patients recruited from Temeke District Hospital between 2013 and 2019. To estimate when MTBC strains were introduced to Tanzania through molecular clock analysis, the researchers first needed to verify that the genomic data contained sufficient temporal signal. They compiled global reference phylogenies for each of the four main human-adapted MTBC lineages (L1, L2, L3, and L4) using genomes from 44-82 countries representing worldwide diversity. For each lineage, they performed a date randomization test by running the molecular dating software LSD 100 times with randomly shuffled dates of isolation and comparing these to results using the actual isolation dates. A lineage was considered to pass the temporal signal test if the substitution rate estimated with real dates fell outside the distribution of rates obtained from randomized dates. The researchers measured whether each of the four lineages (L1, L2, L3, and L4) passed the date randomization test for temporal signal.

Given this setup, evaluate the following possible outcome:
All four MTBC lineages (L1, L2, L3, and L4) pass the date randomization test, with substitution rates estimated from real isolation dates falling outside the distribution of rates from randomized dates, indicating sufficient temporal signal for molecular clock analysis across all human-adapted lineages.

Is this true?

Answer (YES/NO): NO